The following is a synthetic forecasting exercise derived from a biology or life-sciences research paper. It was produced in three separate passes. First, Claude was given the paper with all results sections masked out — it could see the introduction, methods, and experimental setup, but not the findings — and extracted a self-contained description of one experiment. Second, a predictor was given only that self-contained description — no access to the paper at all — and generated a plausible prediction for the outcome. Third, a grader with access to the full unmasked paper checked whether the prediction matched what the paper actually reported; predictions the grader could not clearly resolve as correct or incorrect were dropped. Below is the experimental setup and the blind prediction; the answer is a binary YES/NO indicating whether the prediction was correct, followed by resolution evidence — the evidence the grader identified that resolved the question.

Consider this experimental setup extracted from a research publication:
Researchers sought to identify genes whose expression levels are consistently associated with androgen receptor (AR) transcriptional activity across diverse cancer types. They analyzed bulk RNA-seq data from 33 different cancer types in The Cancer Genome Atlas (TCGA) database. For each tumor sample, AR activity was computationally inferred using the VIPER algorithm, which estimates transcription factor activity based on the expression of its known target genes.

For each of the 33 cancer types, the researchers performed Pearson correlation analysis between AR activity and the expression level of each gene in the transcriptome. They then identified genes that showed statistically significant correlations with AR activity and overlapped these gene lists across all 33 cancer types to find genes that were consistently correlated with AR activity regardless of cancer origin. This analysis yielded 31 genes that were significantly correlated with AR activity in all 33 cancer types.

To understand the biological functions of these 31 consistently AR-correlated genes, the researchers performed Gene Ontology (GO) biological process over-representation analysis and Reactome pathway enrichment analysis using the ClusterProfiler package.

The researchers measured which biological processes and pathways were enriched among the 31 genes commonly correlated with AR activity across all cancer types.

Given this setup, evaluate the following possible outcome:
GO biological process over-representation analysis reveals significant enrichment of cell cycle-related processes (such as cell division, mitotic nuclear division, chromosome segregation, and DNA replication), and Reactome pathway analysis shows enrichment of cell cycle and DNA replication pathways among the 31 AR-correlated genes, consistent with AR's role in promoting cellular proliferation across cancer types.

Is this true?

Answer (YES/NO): NO